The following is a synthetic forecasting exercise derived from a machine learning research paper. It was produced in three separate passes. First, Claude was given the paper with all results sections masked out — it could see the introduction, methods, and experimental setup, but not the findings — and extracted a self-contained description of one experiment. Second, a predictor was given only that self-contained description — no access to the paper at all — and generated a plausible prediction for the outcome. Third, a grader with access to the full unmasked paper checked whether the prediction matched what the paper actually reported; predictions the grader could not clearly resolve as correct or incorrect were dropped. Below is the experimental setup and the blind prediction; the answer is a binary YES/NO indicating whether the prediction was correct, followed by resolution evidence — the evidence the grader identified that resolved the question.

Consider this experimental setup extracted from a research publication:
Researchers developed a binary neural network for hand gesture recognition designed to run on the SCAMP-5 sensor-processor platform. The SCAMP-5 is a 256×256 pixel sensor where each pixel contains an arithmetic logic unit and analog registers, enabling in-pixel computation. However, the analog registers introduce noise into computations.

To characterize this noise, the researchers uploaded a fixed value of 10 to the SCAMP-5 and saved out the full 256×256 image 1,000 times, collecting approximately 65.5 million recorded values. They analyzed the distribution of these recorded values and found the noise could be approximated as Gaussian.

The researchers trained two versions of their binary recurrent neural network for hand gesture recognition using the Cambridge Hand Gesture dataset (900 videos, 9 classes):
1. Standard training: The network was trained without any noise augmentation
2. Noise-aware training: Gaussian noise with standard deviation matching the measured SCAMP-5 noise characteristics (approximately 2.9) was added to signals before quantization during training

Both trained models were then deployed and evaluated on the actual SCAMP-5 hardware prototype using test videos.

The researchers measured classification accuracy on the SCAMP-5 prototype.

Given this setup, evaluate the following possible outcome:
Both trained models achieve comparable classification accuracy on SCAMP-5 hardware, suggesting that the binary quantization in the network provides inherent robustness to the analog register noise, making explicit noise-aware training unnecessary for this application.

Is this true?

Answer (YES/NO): NO